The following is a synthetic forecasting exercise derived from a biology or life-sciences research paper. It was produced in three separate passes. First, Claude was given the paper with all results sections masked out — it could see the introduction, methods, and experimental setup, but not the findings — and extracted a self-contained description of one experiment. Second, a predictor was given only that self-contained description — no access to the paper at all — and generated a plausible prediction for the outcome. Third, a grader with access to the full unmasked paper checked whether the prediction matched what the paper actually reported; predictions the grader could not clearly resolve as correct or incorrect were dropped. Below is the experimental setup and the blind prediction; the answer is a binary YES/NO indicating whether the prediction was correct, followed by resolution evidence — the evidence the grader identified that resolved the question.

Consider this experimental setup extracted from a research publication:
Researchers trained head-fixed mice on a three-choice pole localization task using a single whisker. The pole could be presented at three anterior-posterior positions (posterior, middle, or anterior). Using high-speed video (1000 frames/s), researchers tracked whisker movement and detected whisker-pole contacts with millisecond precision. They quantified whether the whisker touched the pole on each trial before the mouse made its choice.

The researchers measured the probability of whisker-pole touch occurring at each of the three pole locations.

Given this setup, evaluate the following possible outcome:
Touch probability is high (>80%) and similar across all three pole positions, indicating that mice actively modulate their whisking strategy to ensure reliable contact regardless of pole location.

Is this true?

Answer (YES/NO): NO